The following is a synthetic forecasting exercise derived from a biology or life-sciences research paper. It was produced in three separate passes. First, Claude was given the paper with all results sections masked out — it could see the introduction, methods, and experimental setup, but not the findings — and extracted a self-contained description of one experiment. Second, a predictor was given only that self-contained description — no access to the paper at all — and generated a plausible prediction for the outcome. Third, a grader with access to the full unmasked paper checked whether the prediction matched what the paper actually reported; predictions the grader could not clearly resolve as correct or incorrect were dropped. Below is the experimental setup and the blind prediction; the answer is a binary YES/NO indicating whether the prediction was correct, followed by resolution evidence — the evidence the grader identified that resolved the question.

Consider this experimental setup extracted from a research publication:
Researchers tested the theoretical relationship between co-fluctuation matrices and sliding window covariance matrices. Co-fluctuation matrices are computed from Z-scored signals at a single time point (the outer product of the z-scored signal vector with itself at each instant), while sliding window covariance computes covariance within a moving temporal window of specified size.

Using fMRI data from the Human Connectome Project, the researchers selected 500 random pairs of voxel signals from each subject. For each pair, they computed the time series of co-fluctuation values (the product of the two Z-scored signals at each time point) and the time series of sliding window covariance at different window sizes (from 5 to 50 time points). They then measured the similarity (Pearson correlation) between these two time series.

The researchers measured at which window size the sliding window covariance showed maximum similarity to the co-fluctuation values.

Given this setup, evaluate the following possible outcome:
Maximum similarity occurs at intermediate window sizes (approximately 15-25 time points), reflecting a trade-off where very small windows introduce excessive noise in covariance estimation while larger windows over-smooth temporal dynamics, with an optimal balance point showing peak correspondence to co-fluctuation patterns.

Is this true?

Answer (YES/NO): NO